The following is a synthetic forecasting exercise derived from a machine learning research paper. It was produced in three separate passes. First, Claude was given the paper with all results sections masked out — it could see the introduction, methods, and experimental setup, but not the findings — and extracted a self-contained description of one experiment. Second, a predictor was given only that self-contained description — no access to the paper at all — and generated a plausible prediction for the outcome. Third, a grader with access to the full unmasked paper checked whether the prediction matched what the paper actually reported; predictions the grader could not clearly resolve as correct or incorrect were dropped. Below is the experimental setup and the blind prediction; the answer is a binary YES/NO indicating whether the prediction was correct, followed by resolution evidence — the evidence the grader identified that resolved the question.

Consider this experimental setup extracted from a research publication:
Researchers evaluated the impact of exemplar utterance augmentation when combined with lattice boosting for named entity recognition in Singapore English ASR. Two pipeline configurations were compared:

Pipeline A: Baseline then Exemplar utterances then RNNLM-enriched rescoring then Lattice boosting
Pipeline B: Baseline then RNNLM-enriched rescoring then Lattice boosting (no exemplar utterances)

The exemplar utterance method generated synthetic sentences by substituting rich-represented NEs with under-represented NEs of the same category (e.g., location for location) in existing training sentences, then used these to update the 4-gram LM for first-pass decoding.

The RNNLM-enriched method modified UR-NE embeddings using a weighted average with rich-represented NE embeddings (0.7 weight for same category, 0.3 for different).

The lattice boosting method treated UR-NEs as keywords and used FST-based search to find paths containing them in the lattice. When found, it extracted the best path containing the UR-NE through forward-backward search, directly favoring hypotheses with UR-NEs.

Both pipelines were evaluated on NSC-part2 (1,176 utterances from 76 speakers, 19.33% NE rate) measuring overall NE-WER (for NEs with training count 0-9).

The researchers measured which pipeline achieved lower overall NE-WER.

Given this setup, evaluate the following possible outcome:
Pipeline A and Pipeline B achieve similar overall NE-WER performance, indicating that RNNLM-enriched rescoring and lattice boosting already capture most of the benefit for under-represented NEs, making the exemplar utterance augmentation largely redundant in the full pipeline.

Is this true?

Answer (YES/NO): NO